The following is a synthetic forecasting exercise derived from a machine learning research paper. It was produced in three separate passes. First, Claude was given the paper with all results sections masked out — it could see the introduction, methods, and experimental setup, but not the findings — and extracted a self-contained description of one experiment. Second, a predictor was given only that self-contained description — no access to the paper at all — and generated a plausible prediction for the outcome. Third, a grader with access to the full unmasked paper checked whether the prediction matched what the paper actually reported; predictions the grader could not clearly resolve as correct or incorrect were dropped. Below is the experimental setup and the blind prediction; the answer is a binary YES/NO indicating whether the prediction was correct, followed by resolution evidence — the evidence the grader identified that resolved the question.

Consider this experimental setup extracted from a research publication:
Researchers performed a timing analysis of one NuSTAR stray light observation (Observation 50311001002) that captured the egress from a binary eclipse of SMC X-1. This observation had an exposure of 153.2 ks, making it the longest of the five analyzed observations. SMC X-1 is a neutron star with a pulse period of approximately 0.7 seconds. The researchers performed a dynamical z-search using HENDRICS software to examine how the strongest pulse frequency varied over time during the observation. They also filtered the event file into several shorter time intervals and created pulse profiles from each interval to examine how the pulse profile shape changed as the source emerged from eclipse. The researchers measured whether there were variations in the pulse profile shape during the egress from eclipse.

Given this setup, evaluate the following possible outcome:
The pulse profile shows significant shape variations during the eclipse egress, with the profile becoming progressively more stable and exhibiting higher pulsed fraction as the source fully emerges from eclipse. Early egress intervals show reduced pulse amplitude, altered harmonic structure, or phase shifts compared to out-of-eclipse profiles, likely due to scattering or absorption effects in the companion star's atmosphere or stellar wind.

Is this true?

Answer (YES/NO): YES